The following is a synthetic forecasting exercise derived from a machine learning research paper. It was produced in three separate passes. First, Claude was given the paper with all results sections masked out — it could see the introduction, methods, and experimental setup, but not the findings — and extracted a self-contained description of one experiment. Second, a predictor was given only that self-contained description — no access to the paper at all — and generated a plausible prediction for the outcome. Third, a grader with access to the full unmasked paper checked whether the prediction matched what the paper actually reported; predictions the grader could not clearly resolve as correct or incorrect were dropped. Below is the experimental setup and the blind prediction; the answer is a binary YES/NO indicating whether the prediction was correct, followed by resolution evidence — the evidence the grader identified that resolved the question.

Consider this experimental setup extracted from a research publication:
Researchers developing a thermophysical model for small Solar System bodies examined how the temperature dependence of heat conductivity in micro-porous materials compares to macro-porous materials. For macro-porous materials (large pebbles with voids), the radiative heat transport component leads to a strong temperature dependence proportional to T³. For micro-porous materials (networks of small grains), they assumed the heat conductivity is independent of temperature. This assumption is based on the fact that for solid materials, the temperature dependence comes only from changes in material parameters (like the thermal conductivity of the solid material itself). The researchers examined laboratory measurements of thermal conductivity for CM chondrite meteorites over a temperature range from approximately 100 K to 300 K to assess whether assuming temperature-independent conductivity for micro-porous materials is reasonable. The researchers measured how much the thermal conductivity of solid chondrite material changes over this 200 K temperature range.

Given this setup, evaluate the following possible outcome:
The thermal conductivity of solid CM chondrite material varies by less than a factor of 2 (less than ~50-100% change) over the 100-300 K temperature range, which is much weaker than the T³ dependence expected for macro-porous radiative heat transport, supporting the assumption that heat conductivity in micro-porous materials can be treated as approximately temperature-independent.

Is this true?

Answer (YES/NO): YES